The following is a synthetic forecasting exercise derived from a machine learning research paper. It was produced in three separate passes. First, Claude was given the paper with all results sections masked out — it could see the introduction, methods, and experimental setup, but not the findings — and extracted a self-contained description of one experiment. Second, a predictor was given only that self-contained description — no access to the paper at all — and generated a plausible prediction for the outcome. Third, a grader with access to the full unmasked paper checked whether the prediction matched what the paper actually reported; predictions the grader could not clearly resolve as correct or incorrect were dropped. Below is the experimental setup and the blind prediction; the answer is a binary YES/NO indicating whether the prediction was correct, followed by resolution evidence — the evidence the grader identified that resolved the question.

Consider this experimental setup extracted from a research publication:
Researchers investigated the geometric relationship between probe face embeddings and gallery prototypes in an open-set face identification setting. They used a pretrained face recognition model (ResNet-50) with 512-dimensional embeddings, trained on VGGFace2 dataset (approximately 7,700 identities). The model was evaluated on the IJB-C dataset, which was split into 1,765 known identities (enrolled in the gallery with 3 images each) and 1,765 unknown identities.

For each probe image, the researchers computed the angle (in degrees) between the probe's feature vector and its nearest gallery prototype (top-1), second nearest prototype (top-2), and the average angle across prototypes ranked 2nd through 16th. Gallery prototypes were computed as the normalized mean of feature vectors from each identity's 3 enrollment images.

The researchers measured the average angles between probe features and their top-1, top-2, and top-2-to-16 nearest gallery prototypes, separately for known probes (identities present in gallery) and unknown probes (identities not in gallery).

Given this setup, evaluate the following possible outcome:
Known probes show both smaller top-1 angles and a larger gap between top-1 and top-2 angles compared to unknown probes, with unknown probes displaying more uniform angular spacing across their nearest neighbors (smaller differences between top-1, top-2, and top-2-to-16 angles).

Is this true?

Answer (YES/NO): YES